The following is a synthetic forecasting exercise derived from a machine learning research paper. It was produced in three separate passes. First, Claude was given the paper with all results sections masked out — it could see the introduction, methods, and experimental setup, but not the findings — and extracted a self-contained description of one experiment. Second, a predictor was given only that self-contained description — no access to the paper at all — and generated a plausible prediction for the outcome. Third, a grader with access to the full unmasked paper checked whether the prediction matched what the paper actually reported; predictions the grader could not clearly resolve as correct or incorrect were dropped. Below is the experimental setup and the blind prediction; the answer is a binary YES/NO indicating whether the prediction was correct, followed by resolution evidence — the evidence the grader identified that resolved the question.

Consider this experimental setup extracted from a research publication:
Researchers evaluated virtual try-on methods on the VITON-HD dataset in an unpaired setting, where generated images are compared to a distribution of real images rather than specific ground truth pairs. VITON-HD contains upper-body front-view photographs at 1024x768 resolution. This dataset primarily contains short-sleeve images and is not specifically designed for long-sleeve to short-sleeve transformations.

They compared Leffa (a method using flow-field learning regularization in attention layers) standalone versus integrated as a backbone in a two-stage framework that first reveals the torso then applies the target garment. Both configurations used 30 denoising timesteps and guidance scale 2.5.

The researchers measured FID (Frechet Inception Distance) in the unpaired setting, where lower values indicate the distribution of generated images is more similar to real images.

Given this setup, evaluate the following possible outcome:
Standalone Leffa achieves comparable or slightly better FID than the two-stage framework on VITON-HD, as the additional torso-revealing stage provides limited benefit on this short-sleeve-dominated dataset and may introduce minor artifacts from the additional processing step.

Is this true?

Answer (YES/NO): YES